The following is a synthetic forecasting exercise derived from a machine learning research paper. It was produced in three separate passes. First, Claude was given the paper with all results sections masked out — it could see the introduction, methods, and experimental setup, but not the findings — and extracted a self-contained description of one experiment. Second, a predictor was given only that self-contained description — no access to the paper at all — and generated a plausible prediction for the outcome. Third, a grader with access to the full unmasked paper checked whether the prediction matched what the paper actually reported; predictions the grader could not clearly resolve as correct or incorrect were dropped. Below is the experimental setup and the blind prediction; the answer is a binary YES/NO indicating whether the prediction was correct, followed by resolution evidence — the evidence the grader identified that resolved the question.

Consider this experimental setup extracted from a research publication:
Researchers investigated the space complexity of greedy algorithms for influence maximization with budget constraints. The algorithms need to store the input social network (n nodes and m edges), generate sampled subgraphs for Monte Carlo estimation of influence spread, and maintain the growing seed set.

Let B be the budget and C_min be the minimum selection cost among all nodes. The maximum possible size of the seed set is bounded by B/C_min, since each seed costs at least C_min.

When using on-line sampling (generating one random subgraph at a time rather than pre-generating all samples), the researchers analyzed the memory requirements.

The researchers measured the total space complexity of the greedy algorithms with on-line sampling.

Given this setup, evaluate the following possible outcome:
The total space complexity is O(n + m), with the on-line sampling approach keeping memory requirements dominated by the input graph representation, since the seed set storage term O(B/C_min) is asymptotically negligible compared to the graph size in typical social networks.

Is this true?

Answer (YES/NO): YES